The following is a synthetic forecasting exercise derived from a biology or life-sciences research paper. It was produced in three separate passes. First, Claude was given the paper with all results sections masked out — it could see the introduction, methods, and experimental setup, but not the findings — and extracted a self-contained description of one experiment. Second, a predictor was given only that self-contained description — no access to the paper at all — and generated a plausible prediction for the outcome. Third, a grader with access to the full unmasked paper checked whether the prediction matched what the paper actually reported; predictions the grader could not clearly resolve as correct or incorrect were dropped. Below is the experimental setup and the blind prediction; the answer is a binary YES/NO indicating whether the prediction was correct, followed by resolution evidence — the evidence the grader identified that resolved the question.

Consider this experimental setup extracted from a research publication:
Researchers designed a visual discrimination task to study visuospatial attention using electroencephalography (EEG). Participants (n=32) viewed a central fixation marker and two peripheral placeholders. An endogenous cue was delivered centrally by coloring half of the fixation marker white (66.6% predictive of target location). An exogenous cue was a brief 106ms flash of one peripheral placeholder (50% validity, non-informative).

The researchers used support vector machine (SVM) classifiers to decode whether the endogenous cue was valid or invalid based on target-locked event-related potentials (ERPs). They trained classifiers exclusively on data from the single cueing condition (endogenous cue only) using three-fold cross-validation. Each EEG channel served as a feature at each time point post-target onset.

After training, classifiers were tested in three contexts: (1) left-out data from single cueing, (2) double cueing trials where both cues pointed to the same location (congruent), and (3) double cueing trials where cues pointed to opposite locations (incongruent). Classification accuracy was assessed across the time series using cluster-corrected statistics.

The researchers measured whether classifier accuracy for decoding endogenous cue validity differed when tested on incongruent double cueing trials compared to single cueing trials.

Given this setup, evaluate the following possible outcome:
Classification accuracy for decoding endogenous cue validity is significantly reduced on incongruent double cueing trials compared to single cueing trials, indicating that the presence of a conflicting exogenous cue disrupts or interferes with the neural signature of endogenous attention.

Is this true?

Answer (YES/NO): YES